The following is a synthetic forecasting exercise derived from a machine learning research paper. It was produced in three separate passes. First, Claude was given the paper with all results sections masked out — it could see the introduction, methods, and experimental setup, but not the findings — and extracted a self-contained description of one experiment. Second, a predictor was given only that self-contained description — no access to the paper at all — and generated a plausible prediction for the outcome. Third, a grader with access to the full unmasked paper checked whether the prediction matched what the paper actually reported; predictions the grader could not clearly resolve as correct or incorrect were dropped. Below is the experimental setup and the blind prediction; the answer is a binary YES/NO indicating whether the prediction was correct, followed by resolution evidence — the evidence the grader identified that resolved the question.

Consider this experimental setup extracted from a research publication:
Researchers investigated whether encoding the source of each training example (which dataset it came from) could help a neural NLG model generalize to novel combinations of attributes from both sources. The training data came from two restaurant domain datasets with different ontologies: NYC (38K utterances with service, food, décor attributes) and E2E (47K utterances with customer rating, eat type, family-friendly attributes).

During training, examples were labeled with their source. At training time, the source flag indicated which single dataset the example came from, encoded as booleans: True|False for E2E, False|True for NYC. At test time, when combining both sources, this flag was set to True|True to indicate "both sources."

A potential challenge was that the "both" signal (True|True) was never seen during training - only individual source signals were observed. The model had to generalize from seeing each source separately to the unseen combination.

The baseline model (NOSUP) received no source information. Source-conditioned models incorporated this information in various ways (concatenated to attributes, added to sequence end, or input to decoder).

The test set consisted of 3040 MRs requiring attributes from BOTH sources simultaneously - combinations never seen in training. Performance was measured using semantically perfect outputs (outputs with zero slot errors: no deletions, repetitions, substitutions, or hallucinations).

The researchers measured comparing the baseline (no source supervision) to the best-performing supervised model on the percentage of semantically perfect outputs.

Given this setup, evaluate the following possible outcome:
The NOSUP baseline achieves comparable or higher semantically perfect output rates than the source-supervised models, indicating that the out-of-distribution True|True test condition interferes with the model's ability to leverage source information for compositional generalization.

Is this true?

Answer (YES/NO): NO